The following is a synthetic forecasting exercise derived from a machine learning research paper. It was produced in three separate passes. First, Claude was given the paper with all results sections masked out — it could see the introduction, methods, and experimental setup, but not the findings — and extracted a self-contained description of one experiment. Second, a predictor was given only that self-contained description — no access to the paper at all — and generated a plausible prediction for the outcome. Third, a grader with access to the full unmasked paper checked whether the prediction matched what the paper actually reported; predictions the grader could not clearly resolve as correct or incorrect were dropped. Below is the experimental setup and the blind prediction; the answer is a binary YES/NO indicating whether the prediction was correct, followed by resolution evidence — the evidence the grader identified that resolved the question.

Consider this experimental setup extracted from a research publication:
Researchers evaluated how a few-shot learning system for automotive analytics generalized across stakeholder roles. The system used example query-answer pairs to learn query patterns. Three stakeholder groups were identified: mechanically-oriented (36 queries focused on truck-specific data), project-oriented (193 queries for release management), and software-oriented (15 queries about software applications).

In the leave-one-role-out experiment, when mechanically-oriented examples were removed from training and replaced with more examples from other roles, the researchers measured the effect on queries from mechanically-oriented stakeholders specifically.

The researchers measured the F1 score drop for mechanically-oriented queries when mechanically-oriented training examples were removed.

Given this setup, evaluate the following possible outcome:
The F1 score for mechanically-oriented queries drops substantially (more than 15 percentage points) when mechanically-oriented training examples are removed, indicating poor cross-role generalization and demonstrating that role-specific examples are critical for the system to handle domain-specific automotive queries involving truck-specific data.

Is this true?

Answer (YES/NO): NO